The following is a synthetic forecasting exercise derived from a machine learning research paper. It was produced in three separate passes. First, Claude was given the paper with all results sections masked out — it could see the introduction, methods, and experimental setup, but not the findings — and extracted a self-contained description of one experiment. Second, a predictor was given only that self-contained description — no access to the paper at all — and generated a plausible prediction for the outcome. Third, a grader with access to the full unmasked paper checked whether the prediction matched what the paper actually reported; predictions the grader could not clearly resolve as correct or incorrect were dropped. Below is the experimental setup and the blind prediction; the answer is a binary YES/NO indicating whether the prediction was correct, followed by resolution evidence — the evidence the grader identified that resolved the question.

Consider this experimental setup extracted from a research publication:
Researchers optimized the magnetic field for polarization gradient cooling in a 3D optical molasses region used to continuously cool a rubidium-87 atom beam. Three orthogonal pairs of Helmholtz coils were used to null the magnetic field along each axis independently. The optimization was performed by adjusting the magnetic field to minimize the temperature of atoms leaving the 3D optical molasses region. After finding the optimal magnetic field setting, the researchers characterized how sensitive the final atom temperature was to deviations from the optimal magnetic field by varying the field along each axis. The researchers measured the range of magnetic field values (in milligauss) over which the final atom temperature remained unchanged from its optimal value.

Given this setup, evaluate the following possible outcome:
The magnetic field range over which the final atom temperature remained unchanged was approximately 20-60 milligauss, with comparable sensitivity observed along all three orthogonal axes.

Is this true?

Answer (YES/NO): YES